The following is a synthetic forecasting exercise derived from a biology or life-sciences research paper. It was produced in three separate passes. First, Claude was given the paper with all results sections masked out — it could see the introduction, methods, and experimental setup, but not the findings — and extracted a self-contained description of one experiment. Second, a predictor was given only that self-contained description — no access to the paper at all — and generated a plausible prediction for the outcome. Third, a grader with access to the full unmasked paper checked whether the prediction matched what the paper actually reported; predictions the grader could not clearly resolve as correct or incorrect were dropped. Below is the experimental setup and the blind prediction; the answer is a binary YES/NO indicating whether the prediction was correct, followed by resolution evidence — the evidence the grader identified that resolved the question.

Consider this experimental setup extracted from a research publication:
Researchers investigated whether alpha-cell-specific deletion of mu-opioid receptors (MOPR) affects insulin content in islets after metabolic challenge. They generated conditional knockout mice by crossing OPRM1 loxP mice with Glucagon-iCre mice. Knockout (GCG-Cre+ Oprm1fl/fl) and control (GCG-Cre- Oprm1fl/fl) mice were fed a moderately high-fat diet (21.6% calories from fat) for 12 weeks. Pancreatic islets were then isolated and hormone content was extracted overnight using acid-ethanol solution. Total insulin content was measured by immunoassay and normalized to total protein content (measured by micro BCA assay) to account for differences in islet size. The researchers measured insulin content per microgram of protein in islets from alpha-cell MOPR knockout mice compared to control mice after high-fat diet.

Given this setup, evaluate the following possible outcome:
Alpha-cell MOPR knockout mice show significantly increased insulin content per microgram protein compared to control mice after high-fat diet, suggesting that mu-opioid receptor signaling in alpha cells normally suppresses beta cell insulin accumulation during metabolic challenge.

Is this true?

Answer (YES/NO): YES